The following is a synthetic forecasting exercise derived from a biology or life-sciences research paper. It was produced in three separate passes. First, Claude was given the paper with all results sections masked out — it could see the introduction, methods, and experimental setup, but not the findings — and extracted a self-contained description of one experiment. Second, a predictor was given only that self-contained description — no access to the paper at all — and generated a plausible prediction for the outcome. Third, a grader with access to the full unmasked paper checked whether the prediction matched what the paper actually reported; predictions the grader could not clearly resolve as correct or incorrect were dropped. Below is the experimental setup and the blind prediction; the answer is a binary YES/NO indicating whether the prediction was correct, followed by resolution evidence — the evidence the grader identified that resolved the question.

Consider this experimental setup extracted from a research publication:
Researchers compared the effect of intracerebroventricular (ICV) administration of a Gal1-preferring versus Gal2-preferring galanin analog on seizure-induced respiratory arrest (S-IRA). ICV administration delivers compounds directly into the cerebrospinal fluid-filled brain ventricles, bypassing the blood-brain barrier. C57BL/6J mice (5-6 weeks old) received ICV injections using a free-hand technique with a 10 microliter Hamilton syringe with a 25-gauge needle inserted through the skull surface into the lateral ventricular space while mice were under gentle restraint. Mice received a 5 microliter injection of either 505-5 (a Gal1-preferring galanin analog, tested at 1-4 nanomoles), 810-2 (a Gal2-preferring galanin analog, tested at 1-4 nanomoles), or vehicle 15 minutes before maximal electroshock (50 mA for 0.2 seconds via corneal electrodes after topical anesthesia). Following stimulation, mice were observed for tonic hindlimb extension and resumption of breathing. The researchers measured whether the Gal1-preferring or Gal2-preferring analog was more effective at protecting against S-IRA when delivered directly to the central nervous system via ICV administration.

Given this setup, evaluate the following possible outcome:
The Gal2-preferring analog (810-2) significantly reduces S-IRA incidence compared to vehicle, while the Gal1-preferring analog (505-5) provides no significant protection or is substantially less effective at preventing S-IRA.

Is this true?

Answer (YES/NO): NO